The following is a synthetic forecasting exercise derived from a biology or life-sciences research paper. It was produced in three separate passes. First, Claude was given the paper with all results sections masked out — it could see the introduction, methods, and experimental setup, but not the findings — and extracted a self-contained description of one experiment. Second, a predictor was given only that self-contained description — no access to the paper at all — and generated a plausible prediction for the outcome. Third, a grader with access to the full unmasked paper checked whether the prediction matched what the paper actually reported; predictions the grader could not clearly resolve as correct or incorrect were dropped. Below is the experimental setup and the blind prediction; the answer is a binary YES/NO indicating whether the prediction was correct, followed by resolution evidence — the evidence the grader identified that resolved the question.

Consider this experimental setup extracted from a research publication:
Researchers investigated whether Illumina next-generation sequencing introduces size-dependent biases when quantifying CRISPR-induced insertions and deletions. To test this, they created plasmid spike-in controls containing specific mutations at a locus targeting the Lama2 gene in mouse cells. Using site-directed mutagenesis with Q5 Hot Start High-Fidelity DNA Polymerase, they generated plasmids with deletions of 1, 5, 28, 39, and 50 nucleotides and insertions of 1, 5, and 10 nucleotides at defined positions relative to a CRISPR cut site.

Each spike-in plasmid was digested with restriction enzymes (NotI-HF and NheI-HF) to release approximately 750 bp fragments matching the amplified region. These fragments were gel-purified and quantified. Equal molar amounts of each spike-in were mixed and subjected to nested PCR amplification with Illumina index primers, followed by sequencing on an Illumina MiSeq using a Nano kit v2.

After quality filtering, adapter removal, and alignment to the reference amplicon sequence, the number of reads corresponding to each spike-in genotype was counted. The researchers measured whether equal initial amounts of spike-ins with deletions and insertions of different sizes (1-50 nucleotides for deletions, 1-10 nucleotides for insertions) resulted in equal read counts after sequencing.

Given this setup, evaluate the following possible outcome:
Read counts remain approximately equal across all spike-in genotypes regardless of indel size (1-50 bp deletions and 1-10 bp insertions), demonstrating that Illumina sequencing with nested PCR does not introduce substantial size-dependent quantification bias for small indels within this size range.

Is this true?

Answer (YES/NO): NO